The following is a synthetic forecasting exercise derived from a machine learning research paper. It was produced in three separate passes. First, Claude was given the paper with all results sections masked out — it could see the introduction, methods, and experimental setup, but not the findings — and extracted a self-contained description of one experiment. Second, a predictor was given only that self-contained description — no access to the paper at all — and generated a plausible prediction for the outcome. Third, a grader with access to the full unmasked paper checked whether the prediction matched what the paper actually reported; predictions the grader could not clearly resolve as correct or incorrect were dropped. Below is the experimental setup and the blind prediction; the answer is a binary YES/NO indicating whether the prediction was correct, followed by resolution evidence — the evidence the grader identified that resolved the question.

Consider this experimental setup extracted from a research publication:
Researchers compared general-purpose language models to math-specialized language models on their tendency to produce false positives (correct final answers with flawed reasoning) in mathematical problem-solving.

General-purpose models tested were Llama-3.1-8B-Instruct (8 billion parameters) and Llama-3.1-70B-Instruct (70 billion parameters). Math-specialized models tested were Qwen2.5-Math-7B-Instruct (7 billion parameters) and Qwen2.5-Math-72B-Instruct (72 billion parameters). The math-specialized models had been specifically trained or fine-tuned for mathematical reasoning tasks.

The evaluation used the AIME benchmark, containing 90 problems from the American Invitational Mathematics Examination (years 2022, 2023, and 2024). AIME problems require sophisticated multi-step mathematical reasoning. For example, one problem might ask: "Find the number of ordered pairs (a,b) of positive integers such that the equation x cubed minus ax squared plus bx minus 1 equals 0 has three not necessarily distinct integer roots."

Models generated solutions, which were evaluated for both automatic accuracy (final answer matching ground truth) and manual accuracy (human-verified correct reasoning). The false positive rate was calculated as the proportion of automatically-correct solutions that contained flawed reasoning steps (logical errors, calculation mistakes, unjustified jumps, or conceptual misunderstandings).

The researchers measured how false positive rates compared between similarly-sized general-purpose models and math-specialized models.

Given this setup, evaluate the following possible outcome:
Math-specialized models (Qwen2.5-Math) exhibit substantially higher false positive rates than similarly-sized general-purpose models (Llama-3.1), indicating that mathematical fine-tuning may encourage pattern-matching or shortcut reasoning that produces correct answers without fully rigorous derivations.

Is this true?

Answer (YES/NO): NO